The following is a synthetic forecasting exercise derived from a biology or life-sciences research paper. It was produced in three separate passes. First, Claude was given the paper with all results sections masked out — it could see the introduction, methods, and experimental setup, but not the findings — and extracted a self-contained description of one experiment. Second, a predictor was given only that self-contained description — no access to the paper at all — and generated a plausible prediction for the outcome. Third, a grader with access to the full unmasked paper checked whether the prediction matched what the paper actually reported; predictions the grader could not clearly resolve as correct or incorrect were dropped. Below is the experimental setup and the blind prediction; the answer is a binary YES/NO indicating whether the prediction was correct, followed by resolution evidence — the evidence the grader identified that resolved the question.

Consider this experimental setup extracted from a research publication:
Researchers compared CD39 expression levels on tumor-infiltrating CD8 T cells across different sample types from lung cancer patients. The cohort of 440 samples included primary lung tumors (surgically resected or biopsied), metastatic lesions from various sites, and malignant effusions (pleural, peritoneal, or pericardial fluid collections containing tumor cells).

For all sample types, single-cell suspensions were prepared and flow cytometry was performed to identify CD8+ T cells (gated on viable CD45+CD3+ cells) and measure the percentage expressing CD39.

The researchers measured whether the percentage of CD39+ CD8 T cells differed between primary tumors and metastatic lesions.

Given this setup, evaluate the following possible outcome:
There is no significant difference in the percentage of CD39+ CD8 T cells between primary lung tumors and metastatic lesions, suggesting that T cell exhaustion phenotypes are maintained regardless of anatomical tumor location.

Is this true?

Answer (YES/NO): NO